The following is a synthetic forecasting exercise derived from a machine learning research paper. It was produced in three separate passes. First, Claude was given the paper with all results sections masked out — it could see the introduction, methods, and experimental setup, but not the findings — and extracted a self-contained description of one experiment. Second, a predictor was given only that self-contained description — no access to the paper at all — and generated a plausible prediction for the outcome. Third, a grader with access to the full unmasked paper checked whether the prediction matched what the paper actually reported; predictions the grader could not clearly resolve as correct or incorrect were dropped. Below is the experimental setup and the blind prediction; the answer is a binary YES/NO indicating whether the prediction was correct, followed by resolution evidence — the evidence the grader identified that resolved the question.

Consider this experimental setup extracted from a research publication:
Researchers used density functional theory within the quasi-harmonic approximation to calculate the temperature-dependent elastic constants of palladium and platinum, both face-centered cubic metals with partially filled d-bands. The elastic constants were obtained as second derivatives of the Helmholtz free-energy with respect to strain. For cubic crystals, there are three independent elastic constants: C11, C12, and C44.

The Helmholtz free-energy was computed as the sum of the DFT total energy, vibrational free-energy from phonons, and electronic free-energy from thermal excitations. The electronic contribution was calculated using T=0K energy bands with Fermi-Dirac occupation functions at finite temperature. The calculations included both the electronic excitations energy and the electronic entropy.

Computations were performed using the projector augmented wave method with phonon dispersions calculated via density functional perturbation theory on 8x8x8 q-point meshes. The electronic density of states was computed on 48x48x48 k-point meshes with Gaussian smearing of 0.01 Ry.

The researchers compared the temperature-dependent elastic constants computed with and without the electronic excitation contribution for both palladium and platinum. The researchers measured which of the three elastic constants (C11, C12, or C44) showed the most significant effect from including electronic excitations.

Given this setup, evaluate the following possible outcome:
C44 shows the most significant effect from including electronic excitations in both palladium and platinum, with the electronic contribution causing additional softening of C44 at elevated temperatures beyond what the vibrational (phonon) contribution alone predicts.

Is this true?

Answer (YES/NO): NO